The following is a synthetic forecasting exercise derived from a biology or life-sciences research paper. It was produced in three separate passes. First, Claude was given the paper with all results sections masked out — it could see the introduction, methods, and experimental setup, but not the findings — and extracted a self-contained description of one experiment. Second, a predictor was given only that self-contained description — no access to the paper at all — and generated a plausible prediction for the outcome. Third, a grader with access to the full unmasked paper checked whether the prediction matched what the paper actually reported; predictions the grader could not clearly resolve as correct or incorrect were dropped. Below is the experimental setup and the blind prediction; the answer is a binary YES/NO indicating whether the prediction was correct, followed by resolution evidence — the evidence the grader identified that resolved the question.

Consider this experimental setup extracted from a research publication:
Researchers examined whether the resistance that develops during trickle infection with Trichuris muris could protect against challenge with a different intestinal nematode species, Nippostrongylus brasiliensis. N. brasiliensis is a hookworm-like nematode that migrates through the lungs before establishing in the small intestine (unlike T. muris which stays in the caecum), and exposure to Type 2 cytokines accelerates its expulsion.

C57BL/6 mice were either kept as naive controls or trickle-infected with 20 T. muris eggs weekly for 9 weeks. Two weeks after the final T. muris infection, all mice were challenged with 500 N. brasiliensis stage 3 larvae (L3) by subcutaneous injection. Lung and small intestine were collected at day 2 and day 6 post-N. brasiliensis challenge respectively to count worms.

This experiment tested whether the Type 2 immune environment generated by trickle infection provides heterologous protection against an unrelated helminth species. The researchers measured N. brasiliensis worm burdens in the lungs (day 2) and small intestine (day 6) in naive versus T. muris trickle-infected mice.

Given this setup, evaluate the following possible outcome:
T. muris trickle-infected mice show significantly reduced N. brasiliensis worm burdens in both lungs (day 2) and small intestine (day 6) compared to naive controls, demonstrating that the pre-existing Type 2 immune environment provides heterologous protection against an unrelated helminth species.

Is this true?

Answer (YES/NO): NO